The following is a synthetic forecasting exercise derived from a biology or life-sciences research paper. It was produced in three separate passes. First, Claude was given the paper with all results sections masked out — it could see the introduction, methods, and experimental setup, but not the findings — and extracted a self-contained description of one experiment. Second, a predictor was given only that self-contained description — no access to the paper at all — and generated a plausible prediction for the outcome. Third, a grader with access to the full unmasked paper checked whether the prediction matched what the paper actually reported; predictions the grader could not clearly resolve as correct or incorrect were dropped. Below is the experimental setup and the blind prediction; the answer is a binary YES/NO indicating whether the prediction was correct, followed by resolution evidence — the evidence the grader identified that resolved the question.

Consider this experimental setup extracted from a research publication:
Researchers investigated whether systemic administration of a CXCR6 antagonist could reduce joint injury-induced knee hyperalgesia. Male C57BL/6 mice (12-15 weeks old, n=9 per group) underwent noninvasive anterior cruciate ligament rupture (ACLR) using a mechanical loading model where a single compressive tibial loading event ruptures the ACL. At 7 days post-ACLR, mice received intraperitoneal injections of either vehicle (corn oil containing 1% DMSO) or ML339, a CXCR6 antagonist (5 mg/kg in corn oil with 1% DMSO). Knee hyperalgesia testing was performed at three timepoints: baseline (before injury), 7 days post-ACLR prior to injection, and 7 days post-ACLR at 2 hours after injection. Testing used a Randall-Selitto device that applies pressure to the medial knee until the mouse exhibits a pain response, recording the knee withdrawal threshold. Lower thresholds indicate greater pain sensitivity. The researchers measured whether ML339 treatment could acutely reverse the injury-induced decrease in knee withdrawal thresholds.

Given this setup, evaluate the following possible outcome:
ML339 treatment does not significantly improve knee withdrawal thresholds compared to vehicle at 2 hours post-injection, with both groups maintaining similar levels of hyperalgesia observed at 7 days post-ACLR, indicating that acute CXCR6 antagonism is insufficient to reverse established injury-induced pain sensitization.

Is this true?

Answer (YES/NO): NO